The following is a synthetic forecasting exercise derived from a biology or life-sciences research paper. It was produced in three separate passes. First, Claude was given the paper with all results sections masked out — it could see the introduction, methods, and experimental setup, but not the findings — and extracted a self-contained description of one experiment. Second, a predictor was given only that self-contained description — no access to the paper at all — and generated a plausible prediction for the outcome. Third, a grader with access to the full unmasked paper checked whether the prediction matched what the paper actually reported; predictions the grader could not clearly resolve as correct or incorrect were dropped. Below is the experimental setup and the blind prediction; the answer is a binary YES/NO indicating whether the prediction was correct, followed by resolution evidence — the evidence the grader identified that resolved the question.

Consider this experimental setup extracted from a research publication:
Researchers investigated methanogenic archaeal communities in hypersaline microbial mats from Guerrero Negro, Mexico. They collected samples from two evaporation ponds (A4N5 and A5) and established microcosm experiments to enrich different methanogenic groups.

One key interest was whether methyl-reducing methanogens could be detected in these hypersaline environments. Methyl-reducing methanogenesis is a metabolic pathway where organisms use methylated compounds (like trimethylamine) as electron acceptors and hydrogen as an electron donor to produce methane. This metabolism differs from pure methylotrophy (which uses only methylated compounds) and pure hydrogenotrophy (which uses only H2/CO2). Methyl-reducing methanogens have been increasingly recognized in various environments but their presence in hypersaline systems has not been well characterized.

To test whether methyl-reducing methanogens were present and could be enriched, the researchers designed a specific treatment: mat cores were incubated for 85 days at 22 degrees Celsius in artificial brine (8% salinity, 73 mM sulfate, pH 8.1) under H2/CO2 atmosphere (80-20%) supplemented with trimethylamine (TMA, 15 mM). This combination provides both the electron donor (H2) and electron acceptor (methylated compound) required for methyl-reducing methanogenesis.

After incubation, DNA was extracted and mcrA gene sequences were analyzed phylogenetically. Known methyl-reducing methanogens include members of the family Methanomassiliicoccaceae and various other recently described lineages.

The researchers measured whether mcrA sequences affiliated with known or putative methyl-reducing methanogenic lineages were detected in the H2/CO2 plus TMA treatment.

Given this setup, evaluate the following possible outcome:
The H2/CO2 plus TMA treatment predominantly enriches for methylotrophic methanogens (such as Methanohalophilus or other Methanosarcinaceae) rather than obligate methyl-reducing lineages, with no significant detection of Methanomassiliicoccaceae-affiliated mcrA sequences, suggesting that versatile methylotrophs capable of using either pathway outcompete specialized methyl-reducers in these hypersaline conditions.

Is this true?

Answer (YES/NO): NO